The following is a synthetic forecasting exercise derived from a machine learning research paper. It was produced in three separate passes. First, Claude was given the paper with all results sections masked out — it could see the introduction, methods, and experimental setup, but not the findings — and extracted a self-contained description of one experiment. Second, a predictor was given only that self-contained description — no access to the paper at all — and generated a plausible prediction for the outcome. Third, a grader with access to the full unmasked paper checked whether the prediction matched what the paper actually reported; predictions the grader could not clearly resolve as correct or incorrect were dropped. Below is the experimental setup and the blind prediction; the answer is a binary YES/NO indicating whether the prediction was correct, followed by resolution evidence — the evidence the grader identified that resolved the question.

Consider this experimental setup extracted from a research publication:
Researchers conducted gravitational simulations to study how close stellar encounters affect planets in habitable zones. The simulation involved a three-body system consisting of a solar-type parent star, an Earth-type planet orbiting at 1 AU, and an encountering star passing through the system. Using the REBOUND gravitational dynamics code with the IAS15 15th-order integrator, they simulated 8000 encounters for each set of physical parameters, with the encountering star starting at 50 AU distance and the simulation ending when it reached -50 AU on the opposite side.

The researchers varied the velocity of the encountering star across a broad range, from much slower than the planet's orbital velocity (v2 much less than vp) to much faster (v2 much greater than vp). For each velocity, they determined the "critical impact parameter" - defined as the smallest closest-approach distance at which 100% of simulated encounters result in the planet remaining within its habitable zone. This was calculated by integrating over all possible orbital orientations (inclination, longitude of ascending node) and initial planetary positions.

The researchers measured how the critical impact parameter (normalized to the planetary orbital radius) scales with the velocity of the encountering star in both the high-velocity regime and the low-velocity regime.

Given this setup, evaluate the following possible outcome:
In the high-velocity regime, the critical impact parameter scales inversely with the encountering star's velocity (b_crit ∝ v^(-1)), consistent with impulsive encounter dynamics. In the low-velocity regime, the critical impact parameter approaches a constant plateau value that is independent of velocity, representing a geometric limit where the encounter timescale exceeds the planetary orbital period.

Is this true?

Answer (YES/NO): NO